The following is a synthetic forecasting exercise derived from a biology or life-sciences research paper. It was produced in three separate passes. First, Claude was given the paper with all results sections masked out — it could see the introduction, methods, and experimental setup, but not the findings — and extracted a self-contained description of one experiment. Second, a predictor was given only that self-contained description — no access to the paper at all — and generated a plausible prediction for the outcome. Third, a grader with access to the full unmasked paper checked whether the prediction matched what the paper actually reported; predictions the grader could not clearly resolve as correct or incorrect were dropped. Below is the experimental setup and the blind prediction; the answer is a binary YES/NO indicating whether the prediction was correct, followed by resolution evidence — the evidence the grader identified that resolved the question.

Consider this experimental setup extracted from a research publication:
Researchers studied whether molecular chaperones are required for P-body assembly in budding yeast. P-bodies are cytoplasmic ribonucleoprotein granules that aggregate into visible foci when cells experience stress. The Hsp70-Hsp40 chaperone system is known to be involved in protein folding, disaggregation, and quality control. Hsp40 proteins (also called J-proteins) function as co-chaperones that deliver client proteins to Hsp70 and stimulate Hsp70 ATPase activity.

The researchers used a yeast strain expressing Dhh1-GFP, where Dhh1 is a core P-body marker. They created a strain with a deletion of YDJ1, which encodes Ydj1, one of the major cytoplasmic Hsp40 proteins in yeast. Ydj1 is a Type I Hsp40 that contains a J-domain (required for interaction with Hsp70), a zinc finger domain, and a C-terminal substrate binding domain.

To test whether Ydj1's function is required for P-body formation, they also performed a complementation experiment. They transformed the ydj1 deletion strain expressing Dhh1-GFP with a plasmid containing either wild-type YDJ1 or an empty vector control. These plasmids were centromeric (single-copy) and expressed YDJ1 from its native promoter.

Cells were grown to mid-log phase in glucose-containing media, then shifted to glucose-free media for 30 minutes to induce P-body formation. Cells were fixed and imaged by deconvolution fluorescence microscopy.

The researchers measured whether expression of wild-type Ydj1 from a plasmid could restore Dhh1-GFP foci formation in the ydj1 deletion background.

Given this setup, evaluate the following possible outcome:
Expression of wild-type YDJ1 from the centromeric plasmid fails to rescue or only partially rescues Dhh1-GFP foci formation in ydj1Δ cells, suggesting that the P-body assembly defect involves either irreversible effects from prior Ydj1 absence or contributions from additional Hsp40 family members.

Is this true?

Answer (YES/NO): NO